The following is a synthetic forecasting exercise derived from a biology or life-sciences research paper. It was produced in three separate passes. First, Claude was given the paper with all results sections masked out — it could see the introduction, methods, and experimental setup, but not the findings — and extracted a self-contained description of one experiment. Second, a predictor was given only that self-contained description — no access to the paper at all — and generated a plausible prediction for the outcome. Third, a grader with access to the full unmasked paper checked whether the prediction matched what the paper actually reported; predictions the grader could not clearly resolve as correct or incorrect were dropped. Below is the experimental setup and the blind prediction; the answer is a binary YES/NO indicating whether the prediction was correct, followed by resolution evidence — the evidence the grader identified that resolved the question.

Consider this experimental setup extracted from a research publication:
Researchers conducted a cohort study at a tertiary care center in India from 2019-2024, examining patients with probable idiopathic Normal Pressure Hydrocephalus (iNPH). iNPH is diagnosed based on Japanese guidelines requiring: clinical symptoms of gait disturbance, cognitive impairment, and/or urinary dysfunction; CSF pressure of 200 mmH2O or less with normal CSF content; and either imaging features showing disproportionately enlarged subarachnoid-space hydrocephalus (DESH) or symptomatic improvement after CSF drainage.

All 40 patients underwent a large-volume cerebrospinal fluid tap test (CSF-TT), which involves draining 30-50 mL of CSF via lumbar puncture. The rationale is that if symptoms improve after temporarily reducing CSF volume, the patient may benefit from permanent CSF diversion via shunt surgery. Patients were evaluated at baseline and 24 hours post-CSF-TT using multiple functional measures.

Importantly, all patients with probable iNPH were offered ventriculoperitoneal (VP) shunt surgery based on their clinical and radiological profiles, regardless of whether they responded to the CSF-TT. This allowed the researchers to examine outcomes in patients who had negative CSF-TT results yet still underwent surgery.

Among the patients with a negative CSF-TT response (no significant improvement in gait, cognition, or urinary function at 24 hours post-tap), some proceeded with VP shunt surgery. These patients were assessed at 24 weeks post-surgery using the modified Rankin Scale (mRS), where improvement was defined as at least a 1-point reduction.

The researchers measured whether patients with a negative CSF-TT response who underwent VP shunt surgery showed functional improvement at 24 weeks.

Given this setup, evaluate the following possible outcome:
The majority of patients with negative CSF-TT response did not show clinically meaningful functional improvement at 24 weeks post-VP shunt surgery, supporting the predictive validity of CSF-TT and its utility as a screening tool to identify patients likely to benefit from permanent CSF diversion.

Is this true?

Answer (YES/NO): NO